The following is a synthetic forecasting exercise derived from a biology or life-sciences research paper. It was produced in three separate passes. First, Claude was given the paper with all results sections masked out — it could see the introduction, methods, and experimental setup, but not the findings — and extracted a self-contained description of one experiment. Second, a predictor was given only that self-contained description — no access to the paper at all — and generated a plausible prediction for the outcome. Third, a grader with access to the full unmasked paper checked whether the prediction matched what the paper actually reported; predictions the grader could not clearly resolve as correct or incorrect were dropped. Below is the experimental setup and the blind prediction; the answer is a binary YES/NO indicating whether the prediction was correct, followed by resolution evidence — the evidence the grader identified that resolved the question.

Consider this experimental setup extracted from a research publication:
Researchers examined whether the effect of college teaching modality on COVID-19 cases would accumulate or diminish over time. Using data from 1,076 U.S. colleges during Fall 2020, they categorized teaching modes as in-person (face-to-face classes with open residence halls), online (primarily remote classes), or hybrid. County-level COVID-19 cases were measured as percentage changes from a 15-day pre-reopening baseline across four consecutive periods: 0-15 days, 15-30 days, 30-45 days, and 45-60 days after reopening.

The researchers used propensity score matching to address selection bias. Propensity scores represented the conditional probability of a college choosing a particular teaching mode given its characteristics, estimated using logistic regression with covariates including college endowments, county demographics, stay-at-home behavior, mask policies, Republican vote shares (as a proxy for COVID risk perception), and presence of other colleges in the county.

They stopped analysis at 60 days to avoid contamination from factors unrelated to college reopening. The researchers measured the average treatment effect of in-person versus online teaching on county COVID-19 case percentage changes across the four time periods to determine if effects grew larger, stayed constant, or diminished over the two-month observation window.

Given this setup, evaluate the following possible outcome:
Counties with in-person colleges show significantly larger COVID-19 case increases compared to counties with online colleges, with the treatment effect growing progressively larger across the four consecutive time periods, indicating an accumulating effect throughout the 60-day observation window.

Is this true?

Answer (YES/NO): NO